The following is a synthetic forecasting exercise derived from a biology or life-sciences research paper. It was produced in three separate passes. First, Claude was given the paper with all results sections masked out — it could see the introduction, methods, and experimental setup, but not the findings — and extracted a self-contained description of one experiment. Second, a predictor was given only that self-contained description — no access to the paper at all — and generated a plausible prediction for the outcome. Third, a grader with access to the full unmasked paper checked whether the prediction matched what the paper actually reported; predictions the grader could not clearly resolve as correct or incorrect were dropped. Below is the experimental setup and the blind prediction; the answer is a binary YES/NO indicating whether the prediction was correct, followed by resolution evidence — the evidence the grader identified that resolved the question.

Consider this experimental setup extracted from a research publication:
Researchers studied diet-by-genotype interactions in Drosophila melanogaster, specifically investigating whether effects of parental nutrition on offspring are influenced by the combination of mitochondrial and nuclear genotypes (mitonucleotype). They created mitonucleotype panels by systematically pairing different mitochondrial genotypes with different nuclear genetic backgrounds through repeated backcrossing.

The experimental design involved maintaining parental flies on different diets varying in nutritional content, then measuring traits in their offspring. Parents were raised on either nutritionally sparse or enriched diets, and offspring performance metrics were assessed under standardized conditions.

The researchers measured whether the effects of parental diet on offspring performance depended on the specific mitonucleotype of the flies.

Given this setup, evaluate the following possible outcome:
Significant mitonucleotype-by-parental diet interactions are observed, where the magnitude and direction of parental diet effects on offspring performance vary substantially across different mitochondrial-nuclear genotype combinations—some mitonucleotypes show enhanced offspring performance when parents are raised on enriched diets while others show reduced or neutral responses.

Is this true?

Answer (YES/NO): YES